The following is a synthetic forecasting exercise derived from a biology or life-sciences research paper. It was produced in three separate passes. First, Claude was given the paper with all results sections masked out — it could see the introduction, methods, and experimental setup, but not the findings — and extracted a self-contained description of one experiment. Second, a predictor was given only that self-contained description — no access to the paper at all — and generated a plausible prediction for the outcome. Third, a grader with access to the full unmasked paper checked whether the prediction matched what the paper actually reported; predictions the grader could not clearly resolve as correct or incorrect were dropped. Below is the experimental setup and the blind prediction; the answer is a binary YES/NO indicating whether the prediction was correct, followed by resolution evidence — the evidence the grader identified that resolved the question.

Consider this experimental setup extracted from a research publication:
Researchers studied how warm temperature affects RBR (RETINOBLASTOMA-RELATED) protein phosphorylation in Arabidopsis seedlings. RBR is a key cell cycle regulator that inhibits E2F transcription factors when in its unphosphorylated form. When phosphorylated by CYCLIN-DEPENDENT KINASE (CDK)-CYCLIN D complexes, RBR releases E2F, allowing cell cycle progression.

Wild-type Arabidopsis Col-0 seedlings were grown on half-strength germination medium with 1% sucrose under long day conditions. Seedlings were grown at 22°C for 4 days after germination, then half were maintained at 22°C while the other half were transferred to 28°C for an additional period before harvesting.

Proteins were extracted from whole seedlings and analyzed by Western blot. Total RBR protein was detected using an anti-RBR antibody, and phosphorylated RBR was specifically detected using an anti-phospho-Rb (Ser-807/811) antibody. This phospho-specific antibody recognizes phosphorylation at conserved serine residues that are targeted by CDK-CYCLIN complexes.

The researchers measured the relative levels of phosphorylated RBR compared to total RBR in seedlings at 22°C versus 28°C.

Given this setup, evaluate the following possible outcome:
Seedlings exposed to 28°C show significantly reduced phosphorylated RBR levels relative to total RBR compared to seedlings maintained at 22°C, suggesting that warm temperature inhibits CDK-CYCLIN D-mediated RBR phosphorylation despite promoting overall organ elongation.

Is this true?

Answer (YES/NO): NO